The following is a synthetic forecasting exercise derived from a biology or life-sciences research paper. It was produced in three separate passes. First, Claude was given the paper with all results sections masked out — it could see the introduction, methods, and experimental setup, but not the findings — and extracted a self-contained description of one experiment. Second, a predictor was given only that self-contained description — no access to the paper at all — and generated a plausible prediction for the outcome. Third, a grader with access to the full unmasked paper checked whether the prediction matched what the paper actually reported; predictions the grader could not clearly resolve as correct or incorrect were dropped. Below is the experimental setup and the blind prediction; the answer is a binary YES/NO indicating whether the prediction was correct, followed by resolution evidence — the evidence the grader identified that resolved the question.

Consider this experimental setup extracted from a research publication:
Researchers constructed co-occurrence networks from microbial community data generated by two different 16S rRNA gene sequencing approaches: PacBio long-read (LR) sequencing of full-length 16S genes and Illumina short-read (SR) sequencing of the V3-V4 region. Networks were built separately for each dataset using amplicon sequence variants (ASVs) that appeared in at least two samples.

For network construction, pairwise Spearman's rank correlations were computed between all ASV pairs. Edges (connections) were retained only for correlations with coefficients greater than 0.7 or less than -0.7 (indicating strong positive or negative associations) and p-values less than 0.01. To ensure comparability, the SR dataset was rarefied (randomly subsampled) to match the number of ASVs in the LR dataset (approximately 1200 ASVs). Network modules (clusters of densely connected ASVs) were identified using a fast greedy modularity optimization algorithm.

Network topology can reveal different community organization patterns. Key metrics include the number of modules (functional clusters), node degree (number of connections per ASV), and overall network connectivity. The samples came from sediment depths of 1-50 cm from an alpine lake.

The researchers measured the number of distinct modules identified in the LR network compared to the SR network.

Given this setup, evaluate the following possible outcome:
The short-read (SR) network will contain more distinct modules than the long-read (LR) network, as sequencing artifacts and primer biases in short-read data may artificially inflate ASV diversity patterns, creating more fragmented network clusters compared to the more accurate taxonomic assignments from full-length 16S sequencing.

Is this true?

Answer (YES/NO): NO